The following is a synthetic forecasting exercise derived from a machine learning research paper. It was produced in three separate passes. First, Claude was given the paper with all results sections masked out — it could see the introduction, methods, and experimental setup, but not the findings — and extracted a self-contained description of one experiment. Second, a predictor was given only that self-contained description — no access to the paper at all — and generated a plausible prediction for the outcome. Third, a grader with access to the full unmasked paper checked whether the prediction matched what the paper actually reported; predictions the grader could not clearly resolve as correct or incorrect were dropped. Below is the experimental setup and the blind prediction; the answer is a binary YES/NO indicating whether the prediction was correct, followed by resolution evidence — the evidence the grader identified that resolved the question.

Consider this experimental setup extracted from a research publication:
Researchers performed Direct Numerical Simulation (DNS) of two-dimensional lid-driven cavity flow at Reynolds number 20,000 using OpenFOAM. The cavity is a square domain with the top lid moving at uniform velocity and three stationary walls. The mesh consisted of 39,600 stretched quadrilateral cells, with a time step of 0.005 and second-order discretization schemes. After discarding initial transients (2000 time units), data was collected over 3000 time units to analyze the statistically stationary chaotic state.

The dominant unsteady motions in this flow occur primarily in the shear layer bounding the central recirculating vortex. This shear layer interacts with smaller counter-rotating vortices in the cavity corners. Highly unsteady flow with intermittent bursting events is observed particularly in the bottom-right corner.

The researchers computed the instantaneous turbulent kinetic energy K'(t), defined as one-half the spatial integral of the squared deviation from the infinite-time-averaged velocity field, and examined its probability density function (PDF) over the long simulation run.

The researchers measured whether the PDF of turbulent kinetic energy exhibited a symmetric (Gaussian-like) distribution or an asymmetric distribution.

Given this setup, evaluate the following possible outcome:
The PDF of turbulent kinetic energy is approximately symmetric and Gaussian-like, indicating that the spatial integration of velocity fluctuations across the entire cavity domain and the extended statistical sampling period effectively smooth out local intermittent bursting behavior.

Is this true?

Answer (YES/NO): NO